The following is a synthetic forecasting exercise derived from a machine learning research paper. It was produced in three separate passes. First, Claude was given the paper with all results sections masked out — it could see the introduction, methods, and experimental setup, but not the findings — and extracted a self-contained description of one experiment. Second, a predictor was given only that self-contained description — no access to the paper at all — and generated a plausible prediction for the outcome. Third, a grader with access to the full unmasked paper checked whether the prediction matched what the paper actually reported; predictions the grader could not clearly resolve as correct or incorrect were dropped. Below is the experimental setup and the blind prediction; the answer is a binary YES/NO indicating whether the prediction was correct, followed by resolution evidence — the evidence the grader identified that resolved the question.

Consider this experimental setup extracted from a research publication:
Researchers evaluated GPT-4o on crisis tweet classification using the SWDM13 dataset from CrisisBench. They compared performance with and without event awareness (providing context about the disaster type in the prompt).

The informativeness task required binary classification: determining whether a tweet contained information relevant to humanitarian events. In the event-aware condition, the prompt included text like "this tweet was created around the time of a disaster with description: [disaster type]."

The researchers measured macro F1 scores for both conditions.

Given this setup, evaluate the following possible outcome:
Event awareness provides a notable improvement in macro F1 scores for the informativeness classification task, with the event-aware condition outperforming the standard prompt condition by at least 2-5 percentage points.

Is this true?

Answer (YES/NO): YES